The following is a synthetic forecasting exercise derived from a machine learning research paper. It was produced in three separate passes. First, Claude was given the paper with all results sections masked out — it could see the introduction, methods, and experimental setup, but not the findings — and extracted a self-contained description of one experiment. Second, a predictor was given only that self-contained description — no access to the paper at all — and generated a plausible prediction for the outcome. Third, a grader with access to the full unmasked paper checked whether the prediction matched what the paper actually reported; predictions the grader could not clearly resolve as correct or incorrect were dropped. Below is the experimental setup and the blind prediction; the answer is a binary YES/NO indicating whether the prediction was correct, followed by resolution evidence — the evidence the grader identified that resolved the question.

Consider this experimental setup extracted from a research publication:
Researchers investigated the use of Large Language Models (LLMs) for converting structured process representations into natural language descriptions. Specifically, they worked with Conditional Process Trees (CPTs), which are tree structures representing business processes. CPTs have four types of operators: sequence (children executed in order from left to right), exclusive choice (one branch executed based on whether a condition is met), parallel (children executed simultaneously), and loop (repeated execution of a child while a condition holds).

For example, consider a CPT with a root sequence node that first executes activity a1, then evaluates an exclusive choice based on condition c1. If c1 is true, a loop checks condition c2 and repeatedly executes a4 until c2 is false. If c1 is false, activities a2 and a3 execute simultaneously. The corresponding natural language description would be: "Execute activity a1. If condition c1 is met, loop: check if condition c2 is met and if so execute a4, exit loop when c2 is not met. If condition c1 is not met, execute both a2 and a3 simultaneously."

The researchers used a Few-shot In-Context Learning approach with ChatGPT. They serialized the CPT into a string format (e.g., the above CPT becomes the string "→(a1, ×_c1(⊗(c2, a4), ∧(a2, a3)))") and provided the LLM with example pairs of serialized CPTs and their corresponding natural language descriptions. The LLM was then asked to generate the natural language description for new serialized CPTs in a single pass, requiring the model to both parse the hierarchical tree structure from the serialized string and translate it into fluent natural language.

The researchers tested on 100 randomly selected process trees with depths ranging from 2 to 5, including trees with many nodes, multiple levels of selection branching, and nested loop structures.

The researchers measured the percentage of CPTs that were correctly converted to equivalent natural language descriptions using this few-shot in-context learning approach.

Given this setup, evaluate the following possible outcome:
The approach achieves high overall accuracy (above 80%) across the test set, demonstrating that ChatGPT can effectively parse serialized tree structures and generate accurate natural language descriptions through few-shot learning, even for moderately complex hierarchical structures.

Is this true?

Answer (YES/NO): NO